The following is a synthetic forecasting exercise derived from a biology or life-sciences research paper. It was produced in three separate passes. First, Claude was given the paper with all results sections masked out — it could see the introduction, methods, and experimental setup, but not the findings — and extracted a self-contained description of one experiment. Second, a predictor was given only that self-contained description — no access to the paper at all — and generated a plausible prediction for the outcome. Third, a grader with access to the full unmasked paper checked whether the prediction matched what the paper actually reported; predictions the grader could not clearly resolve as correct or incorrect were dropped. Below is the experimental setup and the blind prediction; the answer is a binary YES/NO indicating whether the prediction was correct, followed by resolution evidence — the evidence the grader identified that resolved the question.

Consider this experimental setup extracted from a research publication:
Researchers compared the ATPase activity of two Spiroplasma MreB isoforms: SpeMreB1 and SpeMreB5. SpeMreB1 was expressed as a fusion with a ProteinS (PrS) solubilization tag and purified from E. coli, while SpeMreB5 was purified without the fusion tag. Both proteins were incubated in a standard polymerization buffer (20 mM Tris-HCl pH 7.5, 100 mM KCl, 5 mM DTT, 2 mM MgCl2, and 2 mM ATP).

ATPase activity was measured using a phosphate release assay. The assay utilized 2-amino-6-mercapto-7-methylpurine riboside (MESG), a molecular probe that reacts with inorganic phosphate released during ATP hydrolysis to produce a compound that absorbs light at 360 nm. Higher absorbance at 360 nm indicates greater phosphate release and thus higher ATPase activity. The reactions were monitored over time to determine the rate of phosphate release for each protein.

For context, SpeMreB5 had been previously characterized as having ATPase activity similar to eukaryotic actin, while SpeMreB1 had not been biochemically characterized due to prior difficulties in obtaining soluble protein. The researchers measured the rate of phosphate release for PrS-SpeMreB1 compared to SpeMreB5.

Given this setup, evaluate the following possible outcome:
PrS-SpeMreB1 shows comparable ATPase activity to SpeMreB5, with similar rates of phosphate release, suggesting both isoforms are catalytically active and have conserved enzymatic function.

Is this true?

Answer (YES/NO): NO